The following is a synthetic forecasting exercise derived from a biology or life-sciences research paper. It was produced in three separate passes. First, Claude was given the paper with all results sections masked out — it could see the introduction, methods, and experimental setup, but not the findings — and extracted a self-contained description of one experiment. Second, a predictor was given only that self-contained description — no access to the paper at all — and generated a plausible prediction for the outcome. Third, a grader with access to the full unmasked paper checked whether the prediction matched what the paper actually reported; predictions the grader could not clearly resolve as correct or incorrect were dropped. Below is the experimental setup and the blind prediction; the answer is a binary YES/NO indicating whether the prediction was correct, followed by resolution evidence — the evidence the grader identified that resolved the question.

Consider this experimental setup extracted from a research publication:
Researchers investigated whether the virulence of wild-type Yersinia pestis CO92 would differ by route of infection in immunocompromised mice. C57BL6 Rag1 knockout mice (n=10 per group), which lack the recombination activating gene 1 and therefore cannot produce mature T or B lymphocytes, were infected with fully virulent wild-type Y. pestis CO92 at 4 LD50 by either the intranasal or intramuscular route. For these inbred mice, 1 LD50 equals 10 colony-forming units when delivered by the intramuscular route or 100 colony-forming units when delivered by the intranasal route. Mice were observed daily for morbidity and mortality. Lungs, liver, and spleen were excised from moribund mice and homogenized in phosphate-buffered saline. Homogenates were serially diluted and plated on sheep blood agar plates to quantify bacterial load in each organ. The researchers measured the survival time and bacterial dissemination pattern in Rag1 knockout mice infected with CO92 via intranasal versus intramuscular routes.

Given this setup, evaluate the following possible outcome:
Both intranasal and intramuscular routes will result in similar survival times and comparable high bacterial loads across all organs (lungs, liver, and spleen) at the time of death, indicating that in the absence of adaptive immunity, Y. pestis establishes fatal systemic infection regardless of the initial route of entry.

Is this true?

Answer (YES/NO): NO